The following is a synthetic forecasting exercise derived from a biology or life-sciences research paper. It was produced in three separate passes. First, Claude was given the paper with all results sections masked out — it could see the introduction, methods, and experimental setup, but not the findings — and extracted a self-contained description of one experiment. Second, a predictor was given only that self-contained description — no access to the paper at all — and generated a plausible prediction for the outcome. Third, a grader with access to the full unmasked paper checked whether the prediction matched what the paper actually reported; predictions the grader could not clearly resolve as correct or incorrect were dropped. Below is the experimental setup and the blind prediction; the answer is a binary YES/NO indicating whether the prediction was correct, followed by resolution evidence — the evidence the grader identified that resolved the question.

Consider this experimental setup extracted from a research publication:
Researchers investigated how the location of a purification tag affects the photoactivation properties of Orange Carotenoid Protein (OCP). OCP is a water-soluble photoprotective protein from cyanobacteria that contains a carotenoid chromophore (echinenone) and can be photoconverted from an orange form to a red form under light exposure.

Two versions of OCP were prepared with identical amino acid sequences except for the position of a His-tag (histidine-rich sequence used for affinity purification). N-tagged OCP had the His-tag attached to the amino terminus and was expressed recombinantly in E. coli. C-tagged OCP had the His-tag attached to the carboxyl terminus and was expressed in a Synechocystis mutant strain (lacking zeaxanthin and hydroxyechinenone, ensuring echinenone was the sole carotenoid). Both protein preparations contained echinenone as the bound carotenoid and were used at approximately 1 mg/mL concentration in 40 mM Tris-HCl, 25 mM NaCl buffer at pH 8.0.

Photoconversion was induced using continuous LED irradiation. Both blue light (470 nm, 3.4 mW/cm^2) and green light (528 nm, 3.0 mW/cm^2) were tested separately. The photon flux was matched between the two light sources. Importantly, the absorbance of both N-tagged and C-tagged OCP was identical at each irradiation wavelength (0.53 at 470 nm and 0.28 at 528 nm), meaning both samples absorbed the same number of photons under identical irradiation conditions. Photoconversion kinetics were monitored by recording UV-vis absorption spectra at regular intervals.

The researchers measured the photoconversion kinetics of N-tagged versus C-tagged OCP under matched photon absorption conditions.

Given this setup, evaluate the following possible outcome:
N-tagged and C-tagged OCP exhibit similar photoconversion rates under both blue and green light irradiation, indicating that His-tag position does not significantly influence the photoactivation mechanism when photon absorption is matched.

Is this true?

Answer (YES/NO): NO